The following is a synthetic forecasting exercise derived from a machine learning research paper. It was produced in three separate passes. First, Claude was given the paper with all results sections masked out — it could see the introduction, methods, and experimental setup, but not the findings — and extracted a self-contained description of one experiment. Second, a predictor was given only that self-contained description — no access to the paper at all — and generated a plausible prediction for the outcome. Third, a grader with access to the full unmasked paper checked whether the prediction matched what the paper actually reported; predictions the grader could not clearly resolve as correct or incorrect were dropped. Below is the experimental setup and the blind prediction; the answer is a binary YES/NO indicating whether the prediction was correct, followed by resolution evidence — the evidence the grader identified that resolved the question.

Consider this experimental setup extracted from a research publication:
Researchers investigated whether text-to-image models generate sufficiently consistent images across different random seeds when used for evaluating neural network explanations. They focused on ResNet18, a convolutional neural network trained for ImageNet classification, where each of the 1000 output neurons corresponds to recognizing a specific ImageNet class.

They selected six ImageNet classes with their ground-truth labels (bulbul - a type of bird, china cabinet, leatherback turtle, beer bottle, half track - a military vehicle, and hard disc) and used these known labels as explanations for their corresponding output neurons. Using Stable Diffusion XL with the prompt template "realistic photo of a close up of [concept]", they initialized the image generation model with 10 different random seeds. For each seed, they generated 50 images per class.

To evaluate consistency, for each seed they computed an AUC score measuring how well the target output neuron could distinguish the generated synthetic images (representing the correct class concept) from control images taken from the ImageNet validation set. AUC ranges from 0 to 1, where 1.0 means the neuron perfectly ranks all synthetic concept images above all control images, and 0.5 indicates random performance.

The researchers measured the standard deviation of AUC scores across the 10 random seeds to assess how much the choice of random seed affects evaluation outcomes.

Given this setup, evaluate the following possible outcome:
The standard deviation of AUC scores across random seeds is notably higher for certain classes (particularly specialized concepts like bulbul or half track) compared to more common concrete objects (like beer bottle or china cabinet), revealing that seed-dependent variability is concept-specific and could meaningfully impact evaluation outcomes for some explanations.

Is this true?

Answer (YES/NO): NO